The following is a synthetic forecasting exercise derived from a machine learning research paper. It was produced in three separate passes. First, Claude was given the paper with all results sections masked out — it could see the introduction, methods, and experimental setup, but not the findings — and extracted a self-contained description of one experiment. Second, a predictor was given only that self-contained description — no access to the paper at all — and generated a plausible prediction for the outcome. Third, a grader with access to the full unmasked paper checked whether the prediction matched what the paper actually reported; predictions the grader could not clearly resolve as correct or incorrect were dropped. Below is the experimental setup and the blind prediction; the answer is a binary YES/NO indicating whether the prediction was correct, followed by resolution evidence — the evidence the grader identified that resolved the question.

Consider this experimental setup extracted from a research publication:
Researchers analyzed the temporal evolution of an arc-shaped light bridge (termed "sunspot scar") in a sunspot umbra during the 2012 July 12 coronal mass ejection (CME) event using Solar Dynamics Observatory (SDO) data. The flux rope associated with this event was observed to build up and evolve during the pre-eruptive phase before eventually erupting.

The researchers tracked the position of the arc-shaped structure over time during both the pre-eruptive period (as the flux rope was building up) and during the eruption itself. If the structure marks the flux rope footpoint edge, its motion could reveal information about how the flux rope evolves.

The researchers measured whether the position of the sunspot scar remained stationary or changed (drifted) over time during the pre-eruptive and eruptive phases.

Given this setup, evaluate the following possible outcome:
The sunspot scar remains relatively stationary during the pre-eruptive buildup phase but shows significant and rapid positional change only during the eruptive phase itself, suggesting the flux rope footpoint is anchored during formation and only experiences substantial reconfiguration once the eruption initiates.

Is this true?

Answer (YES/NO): NO